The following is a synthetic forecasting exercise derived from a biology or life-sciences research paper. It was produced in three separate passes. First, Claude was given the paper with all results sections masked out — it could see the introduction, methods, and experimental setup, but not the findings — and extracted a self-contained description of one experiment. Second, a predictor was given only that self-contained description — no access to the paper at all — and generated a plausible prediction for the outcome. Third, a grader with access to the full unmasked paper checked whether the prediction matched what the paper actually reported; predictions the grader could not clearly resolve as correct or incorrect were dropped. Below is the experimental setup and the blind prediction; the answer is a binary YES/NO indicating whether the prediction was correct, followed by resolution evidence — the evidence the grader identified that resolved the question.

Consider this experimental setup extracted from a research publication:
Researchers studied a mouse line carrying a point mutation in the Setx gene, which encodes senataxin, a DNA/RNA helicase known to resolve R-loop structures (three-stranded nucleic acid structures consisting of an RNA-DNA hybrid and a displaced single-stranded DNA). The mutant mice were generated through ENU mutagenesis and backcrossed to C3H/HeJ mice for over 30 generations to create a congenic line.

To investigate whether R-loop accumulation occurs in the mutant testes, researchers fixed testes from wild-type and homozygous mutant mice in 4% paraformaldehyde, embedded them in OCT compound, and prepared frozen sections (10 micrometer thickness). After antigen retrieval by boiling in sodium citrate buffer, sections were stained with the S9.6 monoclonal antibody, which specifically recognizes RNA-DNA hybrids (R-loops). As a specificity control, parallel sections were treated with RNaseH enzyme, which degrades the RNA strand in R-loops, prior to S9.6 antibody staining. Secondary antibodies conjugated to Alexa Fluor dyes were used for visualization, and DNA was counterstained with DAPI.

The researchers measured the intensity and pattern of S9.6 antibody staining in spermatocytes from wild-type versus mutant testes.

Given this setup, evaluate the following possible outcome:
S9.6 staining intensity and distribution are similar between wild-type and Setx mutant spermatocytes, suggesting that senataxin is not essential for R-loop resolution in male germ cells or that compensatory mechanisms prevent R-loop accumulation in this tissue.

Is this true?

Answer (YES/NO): NO